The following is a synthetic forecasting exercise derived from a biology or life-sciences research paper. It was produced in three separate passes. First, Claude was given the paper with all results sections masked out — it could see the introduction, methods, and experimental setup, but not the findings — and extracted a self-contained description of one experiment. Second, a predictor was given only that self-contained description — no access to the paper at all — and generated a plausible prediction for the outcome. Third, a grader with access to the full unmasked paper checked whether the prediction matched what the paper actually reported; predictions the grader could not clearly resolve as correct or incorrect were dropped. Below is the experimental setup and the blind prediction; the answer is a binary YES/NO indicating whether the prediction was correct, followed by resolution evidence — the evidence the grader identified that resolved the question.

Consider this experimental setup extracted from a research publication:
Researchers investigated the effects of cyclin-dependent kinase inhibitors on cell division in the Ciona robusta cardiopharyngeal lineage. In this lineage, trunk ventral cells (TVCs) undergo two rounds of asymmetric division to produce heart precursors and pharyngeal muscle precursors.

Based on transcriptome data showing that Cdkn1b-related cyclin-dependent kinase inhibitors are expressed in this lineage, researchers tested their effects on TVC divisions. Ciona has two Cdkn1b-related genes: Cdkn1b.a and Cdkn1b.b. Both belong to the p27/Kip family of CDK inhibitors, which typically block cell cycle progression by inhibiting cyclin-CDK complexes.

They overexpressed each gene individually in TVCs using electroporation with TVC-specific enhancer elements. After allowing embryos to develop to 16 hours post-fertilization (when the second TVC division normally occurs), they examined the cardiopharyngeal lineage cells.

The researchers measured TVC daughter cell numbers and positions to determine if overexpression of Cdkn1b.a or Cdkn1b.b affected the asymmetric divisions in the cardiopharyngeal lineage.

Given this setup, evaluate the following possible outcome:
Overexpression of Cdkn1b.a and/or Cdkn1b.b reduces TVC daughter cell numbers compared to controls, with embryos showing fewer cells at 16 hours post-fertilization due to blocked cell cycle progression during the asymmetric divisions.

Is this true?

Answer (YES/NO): YES